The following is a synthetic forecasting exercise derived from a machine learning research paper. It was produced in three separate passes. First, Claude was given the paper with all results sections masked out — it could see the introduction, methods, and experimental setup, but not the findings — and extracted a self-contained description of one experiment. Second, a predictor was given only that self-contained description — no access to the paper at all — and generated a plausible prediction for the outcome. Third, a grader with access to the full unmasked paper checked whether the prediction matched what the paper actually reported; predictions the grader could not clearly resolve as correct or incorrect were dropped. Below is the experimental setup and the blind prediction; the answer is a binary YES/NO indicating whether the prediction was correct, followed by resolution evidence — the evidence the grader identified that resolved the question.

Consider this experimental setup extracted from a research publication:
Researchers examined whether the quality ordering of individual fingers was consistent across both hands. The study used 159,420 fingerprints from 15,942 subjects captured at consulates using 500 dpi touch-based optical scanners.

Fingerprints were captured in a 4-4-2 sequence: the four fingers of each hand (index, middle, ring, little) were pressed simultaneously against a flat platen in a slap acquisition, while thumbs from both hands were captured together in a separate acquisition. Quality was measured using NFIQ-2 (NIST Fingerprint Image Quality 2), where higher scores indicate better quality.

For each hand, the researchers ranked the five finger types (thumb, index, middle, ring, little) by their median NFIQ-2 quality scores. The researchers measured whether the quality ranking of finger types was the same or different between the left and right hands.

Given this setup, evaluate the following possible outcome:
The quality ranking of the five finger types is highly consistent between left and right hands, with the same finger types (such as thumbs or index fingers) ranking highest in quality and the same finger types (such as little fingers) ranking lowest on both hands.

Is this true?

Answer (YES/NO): YES